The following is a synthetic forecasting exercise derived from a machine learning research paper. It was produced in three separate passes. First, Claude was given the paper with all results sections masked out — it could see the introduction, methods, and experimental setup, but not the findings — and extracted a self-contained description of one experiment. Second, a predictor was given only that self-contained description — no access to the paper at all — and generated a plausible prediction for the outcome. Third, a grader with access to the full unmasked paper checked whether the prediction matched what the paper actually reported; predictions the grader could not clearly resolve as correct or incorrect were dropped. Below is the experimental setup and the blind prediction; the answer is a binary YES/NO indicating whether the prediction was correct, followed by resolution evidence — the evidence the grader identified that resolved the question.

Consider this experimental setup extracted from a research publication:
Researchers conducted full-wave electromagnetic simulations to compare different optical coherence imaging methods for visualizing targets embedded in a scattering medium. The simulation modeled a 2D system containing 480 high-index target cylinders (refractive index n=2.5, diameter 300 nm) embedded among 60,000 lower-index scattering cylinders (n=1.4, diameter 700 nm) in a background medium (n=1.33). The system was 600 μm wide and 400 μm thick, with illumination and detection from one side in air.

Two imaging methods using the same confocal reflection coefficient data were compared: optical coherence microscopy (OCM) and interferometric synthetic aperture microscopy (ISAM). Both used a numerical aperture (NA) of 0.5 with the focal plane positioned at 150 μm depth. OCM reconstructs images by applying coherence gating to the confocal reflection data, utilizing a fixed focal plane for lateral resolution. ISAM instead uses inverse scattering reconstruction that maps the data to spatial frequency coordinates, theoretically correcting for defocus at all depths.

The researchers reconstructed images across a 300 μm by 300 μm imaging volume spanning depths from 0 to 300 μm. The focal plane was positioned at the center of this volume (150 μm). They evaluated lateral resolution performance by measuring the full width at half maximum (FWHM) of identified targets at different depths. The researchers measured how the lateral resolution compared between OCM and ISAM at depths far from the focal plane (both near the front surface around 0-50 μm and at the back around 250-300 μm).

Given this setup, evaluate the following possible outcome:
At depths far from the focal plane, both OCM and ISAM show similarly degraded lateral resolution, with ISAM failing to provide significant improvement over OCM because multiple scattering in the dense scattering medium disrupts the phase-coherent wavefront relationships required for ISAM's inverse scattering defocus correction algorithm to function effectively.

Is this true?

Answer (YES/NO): NO